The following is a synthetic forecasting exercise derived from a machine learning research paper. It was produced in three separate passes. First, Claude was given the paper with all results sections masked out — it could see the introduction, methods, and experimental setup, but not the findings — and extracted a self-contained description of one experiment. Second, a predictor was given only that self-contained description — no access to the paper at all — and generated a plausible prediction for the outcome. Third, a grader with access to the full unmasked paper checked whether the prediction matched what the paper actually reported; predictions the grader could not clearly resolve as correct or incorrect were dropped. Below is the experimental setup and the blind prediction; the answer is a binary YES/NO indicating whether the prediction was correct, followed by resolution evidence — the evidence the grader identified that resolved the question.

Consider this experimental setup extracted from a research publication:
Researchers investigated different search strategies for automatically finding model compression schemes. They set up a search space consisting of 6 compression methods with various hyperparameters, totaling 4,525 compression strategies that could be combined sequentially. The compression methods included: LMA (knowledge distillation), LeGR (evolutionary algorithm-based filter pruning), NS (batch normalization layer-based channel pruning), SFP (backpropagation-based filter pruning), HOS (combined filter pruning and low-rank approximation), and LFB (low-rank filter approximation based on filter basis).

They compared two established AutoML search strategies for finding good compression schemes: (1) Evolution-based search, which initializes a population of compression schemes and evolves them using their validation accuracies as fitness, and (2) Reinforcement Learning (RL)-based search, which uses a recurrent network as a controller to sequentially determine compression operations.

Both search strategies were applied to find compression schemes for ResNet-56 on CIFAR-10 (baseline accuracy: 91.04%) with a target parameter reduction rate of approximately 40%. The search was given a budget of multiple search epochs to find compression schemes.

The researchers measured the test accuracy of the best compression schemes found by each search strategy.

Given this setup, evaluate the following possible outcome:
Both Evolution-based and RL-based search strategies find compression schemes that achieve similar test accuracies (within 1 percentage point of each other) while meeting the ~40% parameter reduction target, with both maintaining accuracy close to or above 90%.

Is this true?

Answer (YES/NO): NO